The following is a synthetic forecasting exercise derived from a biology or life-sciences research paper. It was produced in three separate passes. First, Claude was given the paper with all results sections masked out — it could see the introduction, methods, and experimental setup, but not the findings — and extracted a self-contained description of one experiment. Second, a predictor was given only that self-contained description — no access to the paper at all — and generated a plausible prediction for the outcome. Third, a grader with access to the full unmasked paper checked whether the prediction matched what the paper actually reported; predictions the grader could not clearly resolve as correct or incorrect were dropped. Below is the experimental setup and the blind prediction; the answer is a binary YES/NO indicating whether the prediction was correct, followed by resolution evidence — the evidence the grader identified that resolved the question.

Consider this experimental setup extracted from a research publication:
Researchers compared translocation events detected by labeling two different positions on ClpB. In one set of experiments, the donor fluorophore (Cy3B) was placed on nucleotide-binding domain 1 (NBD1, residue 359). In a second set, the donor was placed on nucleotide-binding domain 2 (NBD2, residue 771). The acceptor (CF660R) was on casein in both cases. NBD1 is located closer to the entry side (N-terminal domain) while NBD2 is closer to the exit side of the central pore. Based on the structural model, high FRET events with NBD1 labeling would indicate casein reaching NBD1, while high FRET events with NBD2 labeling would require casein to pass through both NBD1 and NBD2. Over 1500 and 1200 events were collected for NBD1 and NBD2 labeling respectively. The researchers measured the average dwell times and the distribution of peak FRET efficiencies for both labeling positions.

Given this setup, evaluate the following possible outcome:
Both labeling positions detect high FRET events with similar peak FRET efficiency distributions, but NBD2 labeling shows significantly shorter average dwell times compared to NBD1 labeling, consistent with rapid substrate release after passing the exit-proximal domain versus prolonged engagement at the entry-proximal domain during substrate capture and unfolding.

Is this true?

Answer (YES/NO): NO